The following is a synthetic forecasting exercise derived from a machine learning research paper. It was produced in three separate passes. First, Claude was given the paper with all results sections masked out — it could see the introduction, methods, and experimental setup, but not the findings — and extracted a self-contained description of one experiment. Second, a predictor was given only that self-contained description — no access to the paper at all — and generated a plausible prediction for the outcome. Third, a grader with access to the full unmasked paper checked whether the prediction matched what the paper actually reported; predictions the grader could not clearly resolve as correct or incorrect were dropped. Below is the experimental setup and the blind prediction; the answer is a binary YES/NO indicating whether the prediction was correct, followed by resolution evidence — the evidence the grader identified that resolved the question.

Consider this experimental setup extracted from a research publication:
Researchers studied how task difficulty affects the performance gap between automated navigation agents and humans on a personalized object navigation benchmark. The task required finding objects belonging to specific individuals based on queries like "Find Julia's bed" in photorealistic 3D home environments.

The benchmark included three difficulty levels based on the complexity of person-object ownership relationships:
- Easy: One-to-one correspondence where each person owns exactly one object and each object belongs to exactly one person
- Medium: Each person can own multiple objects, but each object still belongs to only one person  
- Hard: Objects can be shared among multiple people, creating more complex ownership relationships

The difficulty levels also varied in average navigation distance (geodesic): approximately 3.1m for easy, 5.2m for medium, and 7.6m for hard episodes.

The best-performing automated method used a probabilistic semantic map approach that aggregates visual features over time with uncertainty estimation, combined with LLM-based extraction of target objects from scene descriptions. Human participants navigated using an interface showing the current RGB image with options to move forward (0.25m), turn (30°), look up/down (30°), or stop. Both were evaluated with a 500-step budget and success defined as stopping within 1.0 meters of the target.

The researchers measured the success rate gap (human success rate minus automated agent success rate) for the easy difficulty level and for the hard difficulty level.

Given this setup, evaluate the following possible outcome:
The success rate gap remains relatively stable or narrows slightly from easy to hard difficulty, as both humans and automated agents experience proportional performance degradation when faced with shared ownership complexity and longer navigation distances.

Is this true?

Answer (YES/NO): NO